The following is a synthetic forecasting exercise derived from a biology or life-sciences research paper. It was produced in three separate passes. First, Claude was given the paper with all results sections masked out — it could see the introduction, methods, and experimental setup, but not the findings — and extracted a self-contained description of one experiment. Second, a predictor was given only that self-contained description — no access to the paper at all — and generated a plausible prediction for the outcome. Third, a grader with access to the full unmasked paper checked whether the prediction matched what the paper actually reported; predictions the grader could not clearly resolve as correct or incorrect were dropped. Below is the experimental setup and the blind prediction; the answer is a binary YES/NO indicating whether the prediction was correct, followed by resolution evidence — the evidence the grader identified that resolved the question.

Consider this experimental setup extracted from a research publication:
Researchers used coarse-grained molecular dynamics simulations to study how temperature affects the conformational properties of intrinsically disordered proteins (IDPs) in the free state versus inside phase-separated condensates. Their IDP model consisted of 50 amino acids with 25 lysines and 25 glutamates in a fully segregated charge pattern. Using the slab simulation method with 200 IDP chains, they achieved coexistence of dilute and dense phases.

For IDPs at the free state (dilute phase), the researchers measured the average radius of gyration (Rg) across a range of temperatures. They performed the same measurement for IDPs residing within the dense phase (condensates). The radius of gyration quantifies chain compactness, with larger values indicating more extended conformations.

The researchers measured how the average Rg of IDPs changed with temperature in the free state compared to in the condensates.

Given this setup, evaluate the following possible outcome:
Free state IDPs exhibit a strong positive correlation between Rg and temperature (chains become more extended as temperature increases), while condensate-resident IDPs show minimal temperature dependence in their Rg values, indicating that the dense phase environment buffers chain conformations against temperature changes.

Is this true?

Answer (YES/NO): YES